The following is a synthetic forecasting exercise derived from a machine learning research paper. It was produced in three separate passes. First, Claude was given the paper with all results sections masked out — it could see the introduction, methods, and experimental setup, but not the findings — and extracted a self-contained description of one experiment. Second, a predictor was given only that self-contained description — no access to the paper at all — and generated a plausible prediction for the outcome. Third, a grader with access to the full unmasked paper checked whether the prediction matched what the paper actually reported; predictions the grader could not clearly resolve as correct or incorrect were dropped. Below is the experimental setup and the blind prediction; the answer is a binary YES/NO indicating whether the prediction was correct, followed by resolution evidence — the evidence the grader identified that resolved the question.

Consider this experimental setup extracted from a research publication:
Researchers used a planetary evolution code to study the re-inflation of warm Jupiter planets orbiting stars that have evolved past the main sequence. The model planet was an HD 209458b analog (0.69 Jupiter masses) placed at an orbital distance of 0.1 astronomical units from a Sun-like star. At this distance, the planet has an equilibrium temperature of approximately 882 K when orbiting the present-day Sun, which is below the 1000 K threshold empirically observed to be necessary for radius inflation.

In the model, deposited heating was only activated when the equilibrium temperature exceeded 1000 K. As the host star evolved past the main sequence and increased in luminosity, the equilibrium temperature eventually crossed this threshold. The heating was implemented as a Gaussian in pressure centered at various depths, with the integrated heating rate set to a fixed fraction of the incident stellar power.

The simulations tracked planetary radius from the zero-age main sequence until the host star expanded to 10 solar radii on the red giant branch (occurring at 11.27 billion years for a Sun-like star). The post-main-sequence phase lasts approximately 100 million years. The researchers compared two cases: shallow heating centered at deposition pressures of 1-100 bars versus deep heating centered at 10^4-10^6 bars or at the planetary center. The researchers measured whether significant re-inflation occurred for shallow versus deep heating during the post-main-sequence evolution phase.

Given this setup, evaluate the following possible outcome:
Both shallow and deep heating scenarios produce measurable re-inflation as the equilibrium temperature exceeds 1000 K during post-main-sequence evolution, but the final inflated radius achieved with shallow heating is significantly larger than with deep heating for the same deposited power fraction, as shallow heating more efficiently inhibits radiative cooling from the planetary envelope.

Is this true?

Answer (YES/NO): NO